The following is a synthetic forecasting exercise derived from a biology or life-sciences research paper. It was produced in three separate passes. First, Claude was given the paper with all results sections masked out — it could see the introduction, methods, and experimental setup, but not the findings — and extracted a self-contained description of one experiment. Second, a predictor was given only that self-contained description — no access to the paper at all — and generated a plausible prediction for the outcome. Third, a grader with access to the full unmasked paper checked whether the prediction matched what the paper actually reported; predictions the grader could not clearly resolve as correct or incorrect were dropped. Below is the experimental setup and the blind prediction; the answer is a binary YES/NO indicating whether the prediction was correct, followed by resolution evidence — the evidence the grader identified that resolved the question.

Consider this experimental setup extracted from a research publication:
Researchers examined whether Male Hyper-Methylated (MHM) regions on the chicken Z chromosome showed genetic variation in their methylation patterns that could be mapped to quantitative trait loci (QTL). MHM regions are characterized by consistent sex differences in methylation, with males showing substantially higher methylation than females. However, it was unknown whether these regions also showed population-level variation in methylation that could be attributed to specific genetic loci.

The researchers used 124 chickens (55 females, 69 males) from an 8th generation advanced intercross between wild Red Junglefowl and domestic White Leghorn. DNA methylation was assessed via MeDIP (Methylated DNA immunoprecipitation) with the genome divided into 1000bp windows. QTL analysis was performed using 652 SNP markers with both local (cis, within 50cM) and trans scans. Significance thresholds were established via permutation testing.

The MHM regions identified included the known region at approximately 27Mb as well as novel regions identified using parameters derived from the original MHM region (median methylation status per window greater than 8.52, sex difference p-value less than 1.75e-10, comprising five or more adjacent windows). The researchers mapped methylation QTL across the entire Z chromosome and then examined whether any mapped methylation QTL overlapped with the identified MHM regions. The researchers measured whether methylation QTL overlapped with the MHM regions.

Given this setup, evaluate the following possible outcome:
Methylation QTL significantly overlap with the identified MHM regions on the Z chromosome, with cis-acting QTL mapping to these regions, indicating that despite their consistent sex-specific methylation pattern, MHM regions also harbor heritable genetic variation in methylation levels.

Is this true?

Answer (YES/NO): NO